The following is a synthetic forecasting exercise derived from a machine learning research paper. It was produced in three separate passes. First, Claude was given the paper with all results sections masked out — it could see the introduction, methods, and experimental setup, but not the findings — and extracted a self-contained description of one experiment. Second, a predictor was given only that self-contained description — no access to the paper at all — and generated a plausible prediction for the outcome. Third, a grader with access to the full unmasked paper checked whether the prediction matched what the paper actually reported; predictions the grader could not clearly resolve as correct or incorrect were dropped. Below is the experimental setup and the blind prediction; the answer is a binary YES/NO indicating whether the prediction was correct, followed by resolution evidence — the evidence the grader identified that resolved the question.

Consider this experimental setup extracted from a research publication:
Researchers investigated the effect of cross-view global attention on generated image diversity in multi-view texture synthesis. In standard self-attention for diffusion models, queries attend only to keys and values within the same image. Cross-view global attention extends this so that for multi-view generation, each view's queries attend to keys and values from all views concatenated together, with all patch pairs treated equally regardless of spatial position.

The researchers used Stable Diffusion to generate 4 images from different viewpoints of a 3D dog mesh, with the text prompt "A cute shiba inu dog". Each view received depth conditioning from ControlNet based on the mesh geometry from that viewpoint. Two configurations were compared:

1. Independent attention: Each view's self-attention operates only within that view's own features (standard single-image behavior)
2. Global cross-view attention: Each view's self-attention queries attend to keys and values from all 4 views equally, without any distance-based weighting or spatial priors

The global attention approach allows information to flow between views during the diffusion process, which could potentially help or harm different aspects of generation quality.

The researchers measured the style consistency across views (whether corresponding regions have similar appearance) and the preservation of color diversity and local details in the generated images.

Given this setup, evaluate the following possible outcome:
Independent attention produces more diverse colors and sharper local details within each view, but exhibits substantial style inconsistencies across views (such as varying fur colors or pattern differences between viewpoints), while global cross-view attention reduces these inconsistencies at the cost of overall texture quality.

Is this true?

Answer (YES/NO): YES